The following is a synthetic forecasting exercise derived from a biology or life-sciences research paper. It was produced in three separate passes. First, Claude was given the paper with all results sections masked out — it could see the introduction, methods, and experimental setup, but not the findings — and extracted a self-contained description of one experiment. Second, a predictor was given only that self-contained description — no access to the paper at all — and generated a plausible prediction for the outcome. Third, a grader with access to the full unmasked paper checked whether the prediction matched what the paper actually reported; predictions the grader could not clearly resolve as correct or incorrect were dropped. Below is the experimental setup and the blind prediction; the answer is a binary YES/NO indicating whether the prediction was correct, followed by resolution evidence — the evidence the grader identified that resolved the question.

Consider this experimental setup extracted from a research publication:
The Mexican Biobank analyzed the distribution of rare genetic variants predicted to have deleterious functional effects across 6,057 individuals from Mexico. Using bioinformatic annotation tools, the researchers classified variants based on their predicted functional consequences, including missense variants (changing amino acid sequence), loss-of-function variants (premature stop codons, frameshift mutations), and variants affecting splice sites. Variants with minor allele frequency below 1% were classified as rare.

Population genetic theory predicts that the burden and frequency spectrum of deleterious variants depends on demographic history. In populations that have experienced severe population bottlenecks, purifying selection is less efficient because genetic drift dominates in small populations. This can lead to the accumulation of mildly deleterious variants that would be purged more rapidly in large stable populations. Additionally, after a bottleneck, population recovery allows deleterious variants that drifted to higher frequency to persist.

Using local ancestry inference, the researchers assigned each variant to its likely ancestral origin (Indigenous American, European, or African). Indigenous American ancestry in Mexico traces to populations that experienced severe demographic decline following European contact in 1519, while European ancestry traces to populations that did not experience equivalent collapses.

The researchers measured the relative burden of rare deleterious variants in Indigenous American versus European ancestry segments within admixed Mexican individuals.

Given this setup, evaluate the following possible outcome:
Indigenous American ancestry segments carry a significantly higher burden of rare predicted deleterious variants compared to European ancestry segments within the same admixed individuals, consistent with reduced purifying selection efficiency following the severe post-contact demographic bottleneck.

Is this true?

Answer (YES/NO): NO